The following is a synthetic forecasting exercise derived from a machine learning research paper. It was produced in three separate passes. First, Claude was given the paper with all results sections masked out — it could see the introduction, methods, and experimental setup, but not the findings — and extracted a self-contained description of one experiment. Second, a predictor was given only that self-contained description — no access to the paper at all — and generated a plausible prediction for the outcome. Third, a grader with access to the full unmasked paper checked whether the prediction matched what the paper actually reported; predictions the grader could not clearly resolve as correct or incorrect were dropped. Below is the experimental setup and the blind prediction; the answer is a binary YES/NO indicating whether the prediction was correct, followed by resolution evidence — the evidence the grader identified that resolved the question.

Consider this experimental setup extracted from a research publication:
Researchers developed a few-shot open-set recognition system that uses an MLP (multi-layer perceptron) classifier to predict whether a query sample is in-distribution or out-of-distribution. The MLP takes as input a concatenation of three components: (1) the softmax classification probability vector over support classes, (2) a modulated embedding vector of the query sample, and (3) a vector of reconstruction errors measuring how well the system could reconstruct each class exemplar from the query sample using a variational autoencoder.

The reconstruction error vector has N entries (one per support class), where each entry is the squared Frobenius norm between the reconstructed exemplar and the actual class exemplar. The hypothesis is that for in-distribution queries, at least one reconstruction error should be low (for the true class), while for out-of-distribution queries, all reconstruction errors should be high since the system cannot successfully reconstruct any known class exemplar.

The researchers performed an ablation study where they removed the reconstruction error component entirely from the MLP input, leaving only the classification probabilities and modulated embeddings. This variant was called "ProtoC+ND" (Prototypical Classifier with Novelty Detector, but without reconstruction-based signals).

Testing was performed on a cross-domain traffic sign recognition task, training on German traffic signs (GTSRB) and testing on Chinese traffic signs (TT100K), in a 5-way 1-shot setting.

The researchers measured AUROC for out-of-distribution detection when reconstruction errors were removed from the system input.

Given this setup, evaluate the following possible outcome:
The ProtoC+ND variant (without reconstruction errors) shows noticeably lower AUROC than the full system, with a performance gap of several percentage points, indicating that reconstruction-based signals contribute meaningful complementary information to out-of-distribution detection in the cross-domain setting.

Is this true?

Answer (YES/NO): NO